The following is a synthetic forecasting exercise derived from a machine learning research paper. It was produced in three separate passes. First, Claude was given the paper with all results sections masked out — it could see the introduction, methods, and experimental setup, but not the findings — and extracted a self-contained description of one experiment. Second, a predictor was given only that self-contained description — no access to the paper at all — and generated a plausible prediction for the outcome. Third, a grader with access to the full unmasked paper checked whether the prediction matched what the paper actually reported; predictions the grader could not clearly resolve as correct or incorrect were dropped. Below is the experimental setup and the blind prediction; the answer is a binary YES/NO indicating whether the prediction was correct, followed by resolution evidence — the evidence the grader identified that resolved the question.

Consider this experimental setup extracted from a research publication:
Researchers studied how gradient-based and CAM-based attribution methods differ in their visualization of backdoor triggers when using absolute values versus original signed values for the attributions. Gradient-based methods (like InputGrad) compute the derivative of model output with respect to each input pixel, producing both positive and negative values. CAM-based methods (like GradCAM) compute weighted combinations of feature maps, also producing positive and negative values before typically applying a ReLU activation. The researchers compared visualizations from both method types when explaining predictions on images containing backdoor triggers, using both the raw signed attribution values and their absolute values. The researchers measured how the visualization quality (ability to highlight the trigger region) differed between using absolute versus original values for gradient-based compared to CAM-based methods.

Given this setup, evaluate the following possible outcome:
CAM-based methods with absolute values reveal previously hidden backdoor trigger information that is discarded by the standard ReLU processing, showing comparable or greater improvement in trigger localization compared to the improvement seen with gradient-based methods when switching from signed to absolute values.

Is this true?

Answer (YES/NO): NO